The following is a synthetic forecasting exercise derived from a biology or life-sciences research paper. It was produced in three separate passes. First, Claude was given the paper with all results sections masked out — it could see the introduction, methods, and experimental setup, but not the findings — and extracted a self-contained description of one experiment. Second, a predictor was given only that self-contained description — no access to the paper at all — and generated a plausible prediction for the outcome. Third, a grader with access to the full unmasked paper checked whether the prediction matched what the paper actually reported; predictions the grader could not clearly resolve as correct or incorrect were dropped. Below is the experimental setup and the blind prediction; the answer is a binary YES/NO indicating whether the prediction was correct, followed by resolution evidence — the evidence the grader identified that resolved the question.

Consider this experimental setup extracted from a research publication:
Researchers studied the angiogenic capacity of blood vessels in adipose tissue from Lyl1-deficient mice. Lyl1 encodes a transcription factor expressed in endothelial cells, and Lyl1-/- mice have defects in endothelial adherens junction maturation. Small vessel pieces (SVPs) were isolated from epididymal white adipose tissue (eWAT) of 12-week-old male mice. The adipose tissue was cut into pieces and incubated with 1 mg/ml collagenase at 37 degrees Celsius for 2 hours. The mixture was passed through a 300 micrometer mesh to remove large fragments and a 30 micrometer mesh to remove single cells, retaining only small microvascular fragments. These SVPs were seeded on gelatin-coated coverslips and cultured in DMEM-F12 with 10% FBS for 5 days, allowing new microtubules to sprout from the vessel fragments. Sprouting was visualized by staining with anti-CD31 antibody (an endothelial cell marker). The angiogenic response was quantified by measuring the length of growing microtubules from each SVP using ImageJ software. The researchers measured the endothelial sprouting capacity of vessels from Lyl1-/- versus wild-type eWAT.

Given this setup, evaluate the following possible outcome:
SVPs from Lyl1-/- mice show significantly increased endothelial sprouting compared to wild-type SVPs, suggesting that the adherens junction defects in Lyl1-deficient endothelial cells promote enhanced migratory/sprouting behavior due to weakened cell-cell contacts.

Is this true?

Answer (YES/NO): YES